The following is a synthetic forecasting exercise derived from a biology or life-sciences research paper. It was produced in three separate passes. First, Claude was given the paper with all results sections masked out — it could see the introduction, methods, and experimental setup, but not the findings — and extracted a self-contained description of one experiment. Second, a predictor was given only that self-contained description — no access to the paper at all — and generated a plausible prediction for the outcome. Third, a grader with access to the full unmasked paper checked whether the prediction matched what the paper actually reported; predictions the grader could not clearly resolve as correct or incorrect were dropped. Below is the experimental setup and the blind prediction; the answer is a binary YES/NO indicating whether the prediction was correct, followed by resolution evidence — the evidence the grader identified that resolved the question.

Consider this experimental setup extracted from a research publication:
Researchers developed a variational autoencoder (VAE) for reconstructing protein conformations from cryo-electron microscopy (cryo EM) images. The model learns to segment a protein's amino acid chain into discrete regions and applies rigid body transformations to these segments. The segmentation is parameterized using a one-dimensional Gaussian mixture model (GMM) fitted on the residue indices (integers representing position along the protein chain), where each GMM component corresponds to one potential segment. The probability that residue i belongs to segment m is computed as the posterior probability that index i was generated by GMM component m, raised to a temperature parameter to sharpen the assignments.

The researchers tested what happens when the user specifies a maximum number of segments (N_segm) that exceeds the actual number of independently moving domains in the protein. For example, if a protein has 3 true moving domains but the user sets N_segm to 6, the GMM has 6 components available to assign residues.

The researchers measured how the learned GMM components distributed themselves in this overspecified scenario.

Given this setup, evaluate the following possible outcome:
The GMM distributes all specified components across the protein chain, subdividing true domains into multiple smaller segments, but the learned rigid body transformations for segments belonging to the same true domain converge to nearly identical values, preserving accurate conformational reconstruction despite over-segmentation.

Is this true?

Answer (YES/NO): NO